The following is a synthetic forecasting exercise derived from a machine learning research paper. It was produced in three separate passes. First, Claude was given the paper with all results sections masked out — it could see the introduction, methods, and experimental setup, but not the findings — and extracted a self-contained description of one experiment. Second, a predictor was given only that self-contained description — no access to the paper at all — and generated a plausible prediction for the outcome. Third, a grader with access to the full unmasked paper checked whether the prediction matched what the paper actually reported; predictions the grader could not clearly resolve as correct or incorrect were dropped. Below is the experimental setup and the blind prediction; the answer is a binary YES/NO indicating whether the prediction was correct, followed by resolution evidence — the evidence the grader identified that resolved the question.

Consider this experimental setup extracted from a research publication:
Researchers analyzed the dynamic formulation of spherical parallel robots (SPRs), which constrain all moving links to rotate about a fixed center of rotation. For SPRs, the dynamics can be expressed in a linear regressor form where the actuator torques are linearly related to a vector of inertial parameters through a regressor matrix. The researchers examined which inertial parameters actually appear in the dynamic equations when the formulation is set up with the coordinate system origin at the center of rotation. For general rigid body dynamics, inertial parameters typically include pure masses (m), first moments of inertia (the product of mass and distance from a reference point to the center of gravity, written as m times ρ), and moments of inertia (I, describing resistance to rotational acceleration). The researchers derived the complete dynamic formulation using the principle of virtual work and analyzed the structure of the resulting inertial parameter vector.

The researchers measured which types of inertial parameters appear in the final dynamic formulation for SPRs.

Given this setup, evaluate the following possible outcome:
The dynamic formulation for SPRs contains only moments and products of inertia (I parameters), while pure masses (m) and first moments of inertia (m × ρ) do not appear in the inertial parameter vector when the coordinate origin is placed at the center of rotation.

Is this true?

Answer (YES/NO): NO